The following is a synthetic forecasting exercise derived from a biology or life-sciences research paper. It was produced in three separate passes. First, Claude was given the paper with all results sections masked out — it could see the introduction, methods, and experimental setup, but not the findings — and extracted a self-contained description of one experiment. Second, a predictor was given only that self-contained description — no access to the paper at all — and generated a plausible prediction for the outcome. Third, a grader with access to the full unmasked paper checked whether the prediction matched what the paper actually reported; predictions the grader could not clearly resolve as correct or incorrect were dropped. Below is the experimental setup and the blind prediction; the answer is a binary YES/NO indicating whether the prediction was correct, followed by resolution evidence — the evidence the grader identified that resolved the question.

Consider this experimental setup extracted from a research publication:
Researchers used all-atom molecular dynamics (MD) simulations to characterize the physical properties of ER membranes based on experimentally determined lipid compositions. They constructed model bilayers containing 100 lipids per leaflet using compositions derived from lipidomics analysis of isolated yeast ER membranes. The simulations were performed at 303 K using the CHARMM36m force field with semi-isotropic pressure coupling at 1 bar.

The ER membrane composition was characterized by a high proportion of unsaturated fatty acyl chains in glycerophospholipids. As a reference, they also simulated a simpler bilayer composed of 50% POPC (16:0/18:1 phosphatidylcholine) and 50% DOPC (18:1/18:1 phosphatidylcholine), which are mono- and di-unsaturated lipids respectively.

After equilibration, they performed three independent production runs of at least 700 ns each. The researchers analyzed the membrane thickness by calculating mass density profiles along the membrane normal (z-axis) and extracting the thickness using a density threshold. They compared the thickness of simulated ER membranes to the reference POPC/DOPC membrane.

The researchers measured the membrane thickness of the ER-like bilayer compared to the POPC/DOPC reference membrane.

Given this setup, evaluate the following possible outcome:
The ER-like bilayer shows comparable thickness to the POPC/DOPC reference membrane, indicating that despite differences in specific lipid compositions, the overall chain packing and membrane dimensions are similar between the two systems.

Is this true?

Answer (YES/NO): NO